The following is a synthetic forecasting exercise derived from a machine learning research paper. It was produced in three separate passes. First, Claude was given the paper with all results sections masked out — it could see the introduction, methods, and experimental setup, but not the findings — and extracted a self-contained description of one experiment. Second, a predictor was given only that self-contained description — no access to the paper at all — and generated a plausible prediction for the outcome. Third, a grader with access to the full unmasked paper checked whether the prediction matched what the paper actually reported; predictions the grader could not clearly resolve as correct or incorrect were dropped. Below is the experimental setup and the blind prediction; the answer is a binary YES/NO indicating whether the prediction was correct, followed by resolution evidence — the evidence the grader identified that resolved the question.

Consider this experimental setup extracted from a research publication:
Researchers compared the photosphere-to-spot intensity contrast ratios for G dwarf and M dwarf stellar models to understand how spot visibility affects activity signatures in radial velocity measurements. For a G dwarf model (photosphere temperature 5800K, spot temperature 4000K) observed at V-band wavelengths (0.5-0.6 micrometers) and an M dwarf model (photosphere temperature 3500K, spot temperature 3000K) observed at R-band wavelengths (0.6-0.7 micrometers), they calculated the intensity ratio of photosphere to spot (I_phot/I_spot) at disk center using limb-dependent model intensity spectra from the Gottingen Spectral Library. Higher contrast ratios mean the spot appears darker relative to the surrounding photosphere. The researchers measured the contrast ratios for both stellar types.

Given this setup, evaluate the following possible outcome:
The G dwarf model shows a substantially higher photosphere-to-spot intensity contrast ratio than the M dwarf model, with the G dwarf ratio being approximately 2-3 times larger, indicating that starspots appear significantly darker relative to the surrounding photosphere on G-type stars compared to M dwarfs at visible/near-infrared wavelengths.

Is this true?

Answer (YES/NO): YES